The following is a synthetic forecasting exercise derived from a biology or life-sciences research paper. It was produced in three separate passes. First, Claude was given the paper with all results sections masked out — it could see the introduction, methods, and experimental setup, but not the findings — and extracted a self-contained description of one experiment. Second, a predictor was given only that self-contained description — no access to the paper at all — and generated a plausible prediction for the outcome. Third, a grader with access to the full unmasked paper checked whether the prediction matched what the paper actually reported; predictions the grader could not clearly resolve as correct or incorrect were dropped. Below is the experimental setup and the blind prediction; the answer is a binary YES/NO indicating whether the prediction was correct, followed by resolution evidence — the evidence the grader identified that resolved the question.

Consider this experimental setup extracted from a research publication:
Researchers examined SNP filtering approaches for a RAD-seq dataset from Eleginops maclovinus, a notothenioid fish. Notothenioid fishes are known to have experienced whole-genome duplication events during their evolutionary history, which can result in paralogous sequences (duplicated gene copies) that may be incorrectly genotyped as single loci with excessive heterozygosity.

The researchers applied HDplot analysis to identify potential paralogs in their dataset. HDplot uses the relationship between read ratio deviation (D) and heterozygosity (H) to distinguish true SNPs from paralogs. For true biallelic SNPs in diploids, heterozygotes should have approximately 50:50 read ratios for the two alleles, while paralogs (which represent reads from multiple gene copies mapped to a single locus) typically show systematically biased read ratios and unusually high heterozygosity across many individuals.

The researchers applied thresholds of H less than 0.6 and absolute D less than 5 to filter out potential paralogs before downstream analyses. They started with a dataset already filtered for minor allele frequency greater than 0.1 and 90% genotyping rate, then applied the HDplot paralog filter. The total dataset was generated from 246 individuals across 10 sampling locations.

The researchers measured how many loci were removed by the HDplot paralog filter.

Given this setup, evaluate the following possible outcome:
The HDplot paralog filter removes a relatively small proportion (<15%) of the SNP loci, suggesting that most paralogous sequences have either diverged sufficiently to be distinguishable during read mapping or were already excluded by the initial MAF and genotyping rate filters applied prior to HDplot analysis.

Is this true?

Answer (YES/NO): YES